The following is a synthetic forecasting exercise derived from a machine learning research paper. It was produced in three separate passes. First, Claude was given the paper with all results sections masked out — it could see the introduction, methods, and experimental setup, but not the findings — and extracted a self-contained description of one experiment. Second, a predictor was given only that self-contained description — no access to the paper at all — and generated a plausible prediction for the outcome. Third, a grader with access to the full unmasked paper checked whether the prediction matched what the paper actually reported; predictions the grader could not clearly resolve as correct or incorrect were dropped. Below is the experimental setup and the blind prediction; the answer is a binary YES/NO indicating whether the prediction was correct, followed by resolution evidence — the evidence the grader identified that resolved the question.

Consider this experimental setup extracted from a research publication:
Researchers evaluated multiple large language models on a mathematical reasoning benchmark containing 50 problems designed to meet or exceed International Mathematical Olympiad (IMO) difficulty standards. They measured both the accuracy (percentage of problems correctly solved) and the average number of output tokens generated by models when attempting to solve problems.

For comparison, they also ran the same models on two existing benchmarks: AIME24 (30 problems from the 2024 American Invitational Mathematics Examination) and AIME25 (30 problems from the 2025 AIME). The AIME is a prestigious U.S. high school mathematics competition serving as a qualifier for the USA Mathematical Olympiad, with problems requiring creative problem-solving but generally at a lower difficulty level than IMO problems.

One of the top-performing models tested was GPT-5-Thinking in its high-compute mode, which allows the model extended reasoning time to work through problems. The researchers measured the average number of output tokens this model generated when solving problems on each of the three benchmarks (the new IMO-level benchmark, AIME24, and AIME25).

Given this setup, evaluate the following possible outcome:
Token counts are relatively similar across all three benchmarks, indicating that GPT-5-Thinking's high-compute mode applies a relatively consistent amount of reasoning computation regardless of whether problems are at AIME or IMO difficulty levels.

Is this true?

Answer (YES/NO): NO